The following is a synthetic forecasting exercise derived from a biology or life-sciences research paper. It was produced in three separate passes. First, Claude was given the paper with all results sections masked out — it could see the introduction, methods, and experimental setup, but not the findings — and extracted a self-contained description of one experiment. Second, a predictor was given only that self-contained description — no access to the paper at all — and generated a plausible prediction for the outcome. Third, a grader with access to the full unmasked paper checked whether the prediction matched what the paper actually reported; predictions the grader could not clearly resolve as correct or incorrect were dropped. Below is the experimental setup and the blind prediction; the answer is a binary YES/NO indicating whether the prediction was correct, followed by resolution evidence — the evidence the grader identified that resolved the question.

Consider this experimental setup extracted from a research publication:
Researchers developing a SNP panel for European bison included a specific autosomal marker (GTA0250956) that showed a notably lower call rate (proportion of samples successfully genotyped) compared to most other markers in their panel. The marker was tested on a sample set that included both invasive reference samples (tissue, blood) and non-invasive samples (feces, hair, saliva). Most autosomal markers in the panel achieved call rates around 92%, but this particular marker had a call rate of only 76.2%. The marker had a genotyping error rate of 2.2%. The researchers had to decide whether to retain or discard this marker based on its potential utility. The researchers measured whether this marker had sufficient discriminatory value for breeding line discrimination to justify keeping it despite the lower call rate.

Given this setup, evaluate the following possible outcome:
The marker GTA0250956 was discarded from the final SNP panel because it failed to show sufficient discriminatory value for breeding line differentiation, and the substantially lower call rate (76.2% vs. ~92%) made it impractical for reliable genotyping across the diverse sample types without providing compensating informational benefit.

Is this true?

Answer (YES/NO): NO